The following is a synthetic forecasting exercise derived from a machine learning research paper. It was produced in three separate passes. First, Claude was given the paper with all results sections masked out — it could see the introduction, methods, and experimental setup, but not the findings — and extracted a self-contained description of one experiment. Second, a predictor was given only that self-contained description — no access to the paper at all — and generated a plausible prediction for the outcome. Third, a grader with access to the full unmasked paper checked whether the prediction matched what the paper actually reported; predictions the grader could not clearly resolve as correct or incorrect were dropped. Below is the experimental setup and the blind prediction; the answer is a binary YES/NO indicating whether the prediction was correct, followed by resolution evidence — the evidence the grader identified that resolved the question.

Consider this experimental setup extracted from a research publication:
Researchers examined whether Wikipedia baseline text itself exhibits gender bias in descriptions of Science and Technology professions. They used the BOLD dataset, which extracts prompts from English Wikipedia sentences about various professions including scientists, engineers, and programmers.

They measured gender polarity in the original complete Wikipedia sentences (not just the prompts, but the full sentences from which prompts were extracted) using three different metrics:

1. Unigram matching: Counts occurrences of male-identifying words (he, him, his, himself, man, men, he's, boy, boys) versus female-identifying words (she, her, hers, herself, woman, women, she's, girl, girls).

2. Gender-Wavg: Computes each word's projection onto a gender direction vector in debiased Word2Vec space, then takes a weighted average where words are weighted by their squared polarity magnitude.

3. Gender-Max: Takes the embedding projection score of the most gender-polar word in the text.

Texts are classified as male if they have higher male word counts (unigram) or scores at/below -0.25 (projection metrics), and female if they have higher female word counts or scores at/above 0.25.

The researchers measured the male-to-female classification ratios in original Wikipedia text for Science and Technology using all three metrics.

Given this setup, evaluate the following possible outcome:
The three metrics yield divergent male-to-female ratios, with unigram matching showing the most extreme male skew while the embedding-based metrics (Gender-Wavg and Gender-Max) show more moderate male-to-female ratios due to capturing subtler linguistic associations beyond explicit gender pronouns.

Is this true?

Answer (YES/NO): NO